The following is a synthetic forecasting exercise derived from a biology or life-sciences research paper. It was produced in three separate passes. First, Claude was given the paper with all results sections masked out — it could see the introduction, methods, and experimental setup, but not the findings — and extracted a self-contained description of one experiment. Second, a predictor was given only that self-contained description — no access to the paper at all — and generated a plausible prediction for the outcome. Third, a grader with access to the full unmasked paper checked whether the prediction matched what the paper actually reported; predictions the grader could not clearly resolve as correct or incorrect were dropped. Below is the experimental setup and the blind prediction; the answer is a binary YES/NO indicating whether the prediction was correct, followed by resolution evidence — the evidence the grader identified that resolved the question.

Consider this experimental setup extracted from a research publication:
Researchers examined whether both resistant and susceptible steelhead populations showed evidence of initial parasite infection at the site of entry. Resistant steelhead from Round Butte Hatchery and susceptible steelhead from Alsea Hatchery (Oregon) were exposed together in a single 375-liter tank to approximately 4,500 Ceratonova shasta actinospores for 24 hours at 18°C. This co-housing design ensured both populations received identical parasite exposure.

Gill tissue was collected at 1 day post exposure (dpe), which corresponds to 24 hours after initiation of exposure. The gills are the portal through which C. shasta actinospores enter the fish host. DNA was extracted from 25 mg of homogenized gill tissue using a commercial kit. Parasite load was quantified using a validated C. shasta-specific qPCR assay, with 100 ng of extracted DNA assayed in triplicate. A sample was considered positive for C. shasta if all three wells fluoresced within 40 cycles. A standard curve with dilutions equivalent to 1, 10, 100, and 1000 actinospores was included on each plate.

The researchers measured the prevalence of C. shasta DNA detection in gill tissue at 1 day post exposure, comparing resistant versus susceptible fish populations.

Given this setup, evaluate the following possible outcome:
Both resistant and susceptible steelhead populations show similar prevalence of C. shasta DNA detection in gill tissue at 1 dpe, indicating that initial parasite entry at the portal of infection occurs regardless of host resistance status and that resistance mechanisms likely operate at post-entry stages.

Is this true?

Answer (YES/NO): NO